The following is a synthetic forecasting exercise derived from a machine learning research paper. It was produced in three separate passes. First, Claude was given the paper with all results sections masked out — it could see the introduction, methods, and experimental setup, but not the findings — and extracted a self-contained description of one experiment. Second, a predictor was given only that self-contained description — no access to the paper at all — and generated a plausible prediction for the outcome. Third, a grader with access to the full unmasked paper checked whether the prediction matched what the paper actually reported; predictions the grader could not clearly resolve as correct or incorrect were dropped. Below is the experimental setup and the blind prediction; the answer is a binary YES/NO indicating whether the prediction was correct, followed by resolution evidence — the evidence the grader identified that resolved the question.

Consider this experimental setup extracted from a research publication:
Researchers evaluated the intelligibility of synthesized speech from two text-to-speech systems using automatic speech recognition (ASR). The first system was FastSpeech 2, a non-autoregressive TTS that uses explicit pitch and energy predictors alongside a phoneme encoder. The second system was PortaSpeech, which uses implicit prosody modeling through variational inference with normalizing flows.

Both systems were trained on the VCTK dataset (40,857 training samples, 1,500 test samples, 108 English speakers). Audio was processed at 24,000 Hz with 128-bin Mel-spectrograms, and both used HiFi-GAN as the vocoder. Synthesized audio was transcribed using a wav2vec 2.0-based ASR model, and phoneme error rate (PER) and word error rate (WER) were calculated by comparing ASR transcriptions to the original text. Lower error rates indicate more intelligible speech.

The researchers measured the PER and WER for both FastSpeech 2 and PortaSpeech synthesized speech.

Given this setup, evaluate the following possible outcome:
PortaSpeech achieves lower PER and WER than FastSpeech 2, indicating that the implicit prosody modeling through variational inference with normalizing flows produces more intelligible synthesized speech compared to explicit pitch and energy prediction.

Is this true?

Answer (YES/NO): YES